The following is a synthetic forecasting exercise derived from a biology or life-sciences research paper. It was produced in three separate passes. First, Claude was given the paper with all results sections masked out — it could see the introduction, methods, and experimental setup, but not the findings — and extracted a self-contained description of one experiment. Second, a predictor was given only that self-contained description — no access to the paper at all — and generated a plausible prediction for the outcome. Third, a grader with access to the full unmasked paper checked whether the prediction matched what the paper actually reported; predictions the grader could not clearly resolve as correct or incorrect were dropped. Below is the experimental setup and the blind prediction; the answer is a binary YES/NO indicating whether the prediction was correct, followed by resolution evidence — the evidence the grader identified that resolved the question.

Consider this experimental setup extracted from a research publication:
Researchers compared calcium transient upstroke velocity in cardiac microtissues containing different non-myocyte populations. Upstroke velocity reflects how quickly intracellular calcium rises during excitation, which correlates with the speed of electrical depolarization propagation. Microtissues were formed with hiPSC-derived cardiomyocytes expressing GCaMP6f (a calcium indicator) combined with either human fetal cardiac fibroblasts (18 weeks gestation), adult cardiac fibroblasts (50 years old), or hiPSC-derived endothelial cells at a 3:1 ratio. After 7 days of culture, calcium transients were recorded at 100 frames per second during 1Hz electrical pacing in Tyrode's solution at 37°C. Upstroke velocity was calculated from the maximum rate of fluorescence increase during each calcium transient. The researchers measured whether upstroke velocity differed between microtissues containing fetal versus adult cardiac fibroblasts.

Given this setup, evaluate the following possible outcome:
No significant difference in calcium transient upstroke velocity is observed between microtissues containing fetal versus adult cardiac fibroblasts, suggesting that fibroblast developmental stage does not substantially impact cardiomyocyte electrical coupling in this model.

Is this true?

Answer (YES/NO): YES